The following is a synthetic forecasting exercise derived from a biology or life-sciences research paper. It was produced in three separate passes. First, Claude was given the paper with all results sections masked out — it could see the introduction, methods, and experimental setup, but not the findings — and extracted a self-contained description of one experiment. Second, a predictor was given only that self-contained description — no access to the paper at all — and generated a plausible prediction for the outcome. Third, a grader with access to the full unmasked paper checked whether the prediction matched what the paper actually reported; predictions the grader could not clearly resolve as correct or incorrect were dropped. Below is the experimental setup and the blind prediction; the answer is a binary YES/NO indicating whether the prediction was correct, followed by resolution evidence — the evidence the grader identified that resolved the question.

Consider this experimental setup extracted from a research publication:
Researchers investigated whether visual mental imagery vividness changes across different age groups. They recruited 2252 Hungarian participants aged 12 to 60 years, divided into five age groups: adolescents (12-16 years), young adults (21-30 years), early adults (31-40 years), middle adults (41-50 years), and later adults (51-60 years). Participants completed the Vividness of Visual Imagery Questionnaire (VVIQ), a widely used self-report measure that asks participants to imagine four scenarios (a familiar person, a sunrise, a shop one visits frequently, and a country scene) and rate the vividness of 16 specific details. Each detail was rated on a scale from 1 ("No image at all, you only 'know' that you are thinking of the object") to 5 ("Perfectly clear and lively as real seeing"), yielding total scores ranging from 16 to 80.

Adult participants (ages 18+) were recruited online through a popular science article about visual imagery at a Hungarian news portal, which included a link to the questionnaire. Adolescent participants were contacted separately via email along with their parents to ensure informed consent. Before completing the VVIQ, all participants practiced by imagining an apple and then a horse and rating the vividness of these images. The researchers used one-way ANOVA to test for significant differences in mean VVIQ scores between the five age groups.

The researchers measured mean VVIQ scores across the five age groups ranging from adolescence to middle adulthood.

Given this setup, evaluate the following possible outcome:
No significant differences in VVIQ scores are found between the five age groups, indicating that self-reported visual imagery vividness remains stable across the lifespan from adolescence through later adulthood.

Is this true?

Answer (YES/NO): NO